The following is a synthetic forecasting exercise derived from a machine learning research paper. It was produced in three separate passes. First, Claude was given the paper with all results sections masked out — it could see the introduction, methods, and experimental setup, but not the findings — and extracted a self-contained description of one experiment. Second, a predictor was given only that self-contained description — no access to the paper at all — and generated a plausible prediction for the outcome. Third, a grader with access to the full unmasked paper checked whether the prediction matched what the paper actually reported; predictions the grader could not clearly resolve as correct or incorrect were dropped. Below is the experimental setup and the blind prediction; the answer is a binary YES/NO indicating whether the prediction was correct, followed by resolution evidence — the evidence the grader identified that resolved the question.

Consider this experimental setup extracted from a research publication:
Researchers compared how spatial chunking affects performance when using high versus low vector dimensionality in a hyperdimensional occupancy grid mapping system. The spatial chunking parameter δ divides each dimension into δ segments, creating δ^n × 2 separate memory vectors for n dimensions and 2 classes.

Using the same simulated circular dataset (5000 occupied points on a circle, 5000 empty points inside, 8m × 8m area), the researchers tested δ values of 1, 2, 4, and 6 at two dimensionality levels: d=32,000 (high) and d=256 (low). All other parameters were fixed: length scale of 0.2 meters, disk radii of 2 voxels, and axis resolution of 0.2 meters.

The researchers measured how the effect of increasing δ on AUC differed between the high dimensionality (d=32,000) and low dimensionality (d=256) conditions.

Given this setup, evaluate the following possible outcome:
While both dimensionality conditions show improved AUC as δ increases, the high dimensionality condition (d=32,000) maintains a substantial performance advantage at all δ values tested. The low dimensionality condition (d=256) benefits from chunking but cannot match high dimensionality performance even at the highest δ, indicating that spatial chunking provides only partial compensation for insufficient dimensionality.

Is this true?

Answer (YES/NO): NO